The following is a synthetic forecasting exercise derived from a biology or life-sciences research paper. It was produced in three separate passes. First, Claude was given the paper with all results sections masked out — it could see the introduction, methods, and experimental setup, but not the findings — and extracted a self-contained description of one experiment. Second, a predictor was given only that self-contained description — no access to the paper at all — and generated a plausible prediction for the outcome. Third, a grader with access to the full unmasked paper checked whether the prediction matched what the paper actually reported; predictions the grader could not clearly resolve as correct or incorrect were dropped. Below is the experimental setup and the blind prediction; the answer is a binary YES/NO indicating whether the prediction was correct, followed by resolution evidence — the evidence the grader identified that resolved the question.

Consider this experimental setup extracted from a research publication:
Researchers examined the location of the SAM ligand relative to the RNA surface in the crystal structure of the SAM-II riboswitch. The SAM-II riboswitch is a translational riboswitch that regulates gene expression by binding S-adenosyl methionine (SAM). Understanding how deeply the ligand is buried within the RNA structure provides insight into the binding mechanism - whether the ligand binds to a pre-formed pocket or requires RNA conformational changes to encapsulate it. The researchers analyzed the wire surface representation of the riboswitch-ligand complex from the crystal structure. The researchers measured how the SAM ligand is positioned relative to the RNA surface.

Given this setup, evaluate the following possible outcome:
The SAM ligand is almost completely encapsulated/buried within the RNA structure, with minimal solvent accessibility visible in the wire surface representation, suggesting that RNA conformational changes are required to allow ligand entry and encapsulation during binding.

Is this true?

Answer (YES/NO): NO